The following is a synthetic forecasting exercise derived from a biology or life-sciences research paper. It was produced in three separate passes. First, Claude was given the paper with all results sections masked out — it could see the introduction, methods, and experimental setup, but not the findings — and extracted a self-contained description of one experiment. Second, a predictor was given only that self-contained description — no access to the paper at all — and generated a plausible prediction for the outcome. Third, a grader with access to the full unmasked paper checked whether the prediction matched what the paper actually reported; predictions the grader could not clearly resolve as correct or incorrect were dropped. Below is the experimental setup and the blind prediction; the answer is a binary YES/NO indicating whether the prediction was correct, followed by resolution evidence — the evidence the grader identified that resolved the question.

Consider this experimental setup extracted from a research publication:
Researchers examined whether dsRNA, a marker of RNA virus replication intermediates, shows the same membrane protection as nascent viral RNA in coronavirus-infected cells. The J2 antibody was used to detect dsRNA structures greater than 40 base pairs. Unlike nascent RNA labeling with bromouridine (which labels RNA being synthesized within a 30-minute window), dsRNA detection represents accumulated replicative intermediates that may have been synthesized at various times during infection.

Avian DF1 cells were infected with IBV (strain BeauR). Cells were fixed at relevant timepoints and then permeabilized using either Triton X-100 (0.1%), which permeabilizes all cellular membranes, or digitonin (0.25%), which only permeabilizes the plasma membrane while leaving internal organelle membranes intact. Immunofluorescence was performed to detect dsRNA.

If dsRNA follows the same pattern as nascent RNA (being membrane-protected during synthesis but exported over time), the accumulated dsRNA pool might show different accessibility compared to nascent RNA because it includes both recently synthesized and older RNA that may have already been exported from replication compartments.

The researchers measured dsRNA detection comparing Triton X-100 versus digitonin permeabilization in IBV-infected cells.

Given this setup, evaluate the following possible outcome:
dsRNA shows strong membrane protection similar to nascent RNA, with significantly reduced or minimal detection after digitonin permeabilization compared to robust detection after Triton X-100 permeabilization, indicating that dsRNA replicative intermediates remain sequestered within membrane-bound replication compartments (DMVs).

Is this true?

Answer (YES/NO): YES